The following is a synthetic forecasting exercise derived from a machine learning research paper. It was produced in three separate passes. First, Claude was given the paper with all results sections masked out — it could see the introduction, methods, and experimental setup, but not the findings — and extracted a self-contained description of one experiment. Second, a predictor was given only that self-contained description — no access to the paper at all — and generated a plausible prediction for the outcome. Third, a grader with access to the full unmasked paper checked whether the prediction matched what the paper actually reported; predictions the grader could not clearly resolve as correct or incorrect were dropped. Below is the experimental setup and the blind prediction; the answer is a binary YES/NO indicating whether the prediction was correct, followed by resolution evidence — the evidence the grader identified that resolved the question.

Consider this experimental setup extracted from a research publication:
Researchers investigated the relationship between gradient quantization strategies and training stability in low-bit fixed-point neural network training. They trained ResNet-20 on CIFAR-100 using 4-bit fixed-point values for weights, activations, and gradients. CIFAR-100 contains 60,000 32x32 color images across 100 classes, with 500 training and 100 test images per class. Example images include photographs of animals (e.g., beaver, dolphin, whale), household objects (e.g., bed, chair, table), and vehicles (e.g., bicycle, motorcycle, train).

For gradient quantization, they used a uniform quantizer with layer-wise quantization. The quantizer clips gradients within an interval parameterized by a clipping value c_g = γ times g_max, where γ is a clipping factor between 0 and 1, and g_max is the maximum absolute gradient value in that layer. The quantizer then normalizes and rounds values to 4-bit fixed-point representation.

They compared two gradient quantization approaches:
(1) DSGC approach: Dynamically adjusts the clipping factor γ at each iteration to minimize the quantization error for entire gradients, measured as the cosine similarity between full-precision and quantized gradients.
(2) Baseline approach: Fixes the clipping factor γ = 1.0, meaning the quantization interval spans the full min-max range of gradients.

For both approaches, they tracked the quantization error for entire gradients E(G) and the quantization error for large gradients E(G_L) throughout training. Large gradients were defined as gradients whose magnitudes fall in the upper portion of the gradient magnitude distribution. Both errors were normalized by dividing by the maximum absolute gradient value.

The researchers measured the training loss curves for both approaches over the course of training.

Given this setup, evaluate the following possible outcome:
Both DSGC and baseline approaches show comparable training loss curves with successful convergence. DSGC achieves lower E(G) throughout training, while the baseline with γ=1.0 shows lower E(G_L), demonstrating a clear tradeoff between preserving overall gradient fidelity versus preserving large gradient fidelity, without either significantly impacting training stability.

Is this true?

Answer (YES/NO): NO